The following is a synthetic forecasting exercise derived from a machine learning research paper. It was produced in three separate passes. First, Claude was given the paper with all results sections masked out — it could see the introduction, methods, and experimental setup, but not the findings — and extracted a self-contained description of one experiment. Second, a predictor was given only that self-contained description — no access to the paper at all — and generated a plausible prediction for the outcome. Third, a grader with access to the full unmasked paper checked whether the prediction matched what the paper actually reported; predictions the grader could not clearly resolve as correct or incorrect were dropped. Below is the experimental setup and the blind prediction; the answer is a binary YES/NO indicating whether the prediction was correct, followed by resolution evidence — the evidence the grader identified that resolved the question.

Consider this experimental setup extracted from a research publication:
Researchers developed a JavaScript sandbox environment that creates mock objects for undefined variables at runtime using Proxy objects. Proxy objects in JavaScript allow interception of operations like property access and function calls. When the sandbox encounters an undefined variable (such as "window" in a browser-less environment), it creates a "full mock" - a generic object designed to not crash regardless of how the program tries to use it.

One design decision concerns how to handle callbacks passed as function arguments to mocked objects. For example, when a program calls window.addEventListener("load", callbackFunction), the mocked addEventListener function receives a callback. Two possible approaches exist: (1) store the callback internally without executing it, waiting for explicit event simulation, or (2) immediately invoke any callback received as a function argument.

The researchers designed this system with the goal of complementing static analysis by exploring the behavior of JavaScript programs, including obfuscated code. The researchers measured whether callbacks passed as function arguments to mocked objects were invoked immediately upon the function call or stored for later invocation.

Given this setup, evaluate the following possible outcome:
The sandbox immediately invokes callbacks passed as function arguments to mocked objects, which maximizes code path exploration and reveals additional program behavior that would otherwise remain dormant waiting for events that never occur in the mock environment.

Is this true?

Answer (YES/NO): YES